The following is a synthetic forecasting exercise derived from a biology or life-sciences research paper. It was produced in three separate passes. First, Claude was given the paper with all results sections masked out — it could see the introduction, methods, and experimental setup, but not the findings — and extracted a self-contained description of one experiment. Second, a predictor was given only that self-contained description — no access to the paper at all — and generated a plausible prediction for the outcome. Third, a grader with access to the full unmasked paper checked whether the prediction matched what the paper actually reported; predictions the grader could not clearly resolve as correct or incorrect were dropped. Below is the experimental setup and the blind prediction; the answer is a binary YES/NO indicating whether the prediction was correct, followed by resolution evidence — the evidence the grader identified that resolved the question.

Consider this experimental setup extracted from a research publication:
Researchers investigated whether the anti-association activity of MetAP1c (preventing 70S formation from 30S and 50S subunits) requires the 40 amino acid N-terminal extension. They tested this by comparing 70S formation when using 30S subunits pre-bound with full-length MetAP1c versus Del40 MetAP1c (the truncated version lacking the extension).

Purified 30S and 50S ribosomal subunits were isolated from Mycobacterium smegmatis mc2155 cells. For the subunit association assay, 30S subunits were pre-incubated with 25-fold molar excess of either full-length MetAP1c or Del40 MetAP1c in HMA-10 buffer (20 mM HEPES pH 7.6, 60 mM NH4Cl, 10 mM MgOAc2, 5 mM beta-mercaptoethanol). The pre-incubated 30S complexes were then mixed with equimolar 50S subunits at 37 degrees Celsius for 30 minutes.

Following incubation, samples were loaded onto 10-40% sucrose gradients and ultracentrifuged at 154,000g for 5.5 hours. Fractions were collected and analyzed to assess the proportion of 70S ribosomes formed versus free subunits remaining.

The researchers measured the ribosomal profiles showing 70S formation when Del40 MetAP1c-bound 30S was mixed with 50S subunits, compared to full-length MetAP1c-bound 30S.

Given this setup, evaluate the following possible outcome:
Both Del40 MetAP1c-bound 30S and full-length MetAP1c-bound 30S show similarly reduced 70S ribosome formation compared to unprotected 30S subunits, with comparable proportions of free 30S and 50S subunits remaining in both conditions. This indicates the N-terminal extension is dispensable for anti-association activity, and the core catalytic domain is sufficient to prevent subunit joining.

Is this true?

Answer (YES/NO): NO